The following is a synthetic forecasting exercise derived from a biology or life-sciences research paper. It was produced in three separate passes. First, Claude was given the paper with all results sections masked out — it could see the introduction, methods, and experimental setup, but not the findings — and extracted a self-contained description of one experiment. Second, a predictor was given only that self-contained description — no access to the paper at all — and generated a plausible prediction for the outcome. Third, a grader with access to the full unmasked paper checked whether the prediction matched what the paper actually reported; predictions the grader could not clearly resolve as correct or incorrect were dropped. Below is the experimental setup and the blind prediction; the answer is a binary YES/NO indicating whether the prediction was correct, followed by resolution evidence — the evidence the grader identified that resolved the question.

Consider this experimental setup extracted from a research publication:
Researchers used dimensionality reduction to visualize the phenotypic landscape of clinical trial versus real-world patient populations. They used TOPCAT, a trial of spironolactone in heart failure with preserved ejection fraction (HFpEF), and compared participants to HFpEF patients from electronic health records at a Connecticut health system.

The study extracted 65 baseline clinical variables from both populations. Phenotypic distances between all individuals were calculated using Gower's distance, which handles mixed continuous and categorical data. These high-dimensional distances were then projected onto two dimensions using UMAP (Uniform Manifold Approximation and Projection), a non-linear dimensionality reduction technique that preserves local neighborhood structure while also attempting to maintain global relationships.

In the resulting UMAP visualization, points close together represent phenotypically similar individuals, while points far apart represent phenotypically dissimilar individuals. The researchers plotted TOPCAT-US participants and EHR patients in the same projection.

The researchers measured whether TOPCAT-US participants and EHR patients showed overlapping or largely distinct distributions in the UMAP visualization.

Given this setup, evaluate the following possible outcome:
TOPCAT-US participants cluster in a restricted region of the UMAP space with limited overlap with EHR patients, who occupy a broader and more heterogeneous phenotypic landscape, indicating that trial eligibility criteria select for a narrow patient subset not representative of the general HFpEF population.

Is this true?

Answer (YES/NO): NO